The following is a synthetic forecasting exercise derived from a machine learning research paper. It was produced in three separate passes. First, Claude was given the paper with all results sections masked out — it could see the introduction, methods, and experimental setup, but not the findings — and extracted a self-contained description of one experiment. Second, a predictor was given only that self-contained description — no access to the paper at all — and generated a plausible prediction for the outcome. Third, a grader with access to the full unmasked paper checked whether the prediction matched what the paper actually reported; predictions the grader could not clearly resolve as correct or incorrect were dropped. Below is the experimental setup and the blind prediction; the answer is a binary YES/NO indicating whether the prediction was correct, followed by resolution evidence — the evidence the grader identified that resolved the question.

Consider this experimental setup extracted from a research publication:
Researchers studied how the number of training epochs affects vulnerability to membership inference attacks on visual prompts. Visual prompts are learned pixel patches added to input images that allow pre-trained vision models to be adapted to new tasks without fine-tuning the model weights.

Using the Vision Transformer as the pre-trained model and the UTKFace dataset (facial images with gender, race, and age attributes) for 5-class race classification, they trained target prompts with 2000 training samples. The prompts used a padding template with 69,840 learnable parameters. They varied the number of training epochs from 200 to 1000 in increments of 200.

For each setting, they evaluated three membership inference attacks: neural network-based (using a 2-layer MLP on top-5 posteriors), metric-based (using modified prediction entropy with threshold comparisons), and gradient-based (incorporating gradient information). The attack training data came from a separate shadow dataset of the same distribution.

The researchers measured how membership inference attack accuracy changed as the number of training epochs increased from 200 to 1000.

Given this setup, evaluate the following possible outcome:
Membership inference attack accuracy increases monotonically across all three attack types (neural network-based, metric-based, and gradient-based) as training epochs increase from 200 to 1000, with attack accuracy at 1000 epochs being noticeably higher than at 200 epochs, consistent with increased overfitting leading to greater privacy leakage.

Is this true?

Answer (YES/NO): NO